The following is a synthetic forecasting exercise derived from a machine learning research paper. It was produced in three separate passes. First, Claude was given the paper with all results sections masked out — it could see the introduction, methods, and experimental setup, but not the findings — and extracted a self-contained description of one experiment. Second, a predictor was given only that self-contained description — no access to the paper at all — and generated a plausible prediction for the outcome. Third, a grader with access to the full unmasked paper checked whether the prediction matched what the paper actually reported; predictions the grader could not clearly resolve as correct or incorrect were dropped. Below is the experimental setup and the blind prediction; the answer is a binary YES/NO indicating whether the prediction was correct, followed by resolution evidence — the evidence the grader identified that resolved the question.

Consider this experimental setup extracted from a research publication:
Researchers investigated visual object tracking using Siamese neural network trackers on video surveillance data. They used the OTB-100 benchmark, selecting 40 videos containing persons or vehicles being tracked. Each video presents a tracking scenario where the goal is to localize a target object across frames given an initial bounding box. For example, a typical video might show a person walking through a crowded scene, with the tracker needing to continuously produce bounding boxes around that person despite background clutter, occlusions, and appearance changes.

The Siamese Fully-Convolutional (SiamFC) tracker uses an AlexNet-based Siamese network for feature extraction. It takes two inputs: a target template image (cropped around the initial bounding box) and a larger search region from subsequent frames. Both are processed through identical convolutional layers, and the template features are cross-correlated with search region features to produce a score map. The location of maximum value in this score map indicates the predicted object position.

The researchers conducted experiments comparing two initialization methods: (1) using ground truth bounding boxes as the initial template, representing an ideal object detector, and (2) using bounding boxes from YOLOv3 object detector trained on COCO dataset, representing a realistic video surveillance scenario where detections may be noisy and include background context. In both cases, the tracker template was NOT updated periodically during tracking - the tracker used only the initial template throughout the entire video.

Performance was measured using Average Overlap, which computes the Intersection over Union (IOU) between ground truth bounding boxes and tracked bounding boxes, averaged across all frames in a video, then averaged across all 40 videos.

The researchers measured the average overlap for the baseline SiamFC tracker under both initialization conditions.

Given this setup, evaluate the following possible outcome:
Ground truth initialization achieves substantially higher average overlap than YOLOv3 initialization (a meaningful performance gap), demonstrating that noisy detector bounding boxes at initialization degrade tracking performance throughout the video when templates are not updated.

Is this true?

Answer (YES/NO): YES